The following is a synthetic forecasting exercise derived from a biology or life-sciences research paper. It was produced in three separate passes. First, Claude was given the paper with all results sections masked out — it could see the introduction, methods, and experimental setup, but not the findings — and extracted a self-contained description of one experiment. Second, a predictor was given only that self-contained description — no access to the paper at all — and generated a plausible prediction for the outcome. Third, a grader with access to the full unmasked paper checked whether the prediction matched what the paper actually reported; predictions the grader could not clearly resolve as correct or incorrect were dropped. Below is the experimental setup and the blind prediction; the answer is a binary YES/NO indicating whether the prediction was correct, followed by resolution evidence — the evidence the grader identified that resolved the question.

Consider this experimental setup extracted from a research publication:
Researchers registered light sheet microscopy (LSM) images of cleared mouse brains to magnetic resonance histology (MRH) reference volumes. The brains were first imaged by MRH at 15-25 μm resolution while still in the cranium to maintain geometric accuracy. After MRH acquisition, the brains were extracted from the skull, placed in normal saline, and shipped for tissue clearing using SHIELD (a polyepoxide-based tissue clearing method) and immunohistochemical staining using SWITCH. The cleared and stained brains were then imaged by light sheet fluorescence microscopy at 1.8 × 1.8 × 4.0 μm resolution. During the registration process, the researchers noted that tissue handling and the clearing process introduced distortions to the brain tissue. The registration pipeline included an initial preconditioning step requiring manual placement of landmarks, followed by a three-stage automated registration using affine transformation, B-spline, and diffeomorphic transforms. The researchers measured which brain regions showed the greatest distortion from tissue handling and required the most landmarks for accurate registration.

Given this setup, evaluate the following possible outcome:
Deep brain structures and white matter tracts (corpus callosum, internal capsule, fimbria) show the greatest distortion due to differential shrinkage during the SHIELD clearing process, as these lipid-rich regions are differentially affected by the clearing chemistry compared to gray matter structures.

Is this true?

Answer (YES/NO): NO